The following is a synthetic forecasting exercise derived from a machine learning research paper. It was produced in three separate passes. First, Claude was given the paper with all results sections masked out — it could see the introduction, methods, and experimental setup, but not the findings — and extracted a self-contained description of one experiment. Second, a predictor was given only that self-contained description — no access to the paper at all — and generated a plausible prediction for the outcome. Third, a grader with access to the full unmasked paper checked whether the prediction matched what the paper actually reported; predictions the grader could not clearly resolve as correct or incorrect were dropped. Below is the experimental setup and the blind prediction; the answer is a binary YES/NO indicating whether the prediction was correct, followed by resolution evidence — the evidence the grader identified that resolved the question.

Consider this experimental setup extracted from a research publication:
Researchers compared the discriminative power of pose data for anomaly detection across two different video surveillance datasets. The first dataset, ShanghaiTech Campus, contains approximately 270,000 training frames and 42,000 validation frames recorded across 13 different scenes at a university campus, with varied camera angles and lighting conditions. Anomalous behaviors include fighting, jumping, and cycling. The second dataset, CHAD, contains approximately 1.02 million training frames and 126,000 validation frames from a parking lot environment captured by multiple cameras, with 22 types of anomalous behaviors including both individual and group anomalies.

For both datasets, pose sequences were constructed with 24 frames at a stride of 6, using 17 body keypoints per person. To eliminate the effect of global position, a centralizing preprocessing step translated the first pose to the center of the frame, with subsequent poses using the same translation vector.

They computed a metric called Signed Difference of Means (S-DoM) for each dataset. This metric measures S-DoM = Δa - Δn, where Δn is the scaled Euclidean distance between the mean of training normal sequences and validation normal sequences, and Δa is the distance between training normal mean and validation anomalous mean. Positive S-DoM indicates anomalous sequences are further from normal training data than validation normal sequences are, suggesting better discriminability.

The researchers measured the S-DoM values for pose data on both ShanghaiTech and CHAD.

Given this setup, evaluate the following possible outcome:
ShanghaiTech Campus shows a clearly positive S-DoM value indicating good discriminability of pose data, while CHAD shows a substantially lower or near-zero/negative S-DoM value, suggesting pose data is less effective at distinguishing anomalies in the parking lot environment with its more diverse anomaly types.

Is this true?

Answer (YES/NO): YES